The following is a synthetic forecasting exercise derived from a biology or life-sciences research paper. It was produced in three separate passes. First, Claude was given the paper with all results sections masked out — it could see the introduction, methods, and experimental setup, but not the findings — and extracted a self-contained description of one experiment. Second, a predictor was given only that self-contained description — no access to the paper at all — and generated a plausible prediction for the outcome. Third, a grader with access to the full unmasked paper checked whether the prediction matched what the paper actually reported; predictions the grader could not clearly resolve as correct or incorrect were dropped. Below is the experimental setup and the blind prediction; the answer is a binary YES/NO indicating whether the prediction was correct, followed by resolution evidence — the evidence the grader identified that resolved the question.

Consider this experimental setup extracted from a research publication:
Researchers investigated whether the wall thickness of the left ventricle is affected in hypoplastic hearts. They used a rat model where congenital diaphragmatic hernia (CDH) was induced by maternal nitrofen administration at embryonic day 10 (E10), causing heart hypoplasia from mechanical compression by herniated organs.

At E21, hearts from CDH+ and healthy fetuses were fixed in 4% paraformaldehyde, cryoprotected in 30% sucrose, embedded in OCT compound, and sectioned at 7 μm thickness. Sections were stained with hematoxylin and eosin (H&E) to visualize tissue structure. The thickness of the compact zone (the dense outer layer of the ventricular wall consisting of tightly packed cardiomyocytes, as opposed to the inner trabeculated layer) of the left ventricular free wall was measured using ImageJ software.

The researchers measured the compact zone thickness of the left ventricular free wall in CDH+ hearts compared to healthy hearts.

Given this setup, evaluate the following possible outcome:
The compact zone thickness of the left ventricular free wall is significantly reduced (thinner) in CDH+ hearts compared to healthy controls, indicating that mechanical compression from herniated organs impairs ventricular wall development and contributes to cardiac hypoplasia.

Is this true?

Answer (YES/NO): YES